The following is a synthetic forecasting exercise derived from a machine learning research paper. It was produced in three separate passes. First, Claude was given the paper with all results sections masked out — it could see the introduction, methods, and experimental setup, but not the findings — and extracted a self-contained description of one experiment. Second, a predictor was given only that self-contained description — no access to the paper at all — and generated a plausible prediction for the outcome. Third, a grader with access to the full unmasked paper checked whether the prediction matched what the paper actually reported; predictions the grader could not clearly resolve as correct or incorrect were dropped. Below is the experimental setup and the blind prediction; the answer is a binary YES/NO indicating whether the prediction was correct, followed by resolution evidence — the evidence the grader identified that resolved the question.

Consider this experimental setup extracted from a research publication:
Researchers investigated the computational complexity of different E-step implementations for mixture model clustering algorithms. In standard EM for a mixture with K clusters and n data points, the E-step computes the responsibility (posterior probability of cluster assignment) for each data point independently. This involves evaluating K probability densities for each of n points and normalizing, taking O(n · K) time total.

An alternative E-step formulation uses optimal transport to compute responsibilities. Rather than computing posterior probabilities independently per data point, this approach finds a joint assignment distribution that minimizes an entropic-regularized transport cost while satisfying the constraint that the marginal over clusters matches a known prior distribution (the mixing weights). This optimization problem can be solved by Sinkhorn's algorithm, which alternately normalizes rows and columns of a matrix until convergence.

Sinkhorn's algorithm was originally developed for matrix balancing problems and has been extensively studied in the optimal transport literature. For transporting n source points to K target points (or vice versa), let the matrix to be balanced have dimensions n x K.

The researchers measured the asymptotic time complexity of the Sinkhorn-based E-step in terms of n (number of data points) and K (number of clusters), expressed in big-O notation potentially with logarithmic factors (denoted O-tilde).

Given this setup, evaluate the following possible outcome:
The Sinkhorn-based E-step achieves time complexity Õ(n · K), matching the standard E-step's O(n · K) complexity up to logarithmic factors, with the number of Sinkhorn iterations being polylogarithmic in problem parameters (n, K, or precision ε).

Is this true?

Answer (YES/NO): YES